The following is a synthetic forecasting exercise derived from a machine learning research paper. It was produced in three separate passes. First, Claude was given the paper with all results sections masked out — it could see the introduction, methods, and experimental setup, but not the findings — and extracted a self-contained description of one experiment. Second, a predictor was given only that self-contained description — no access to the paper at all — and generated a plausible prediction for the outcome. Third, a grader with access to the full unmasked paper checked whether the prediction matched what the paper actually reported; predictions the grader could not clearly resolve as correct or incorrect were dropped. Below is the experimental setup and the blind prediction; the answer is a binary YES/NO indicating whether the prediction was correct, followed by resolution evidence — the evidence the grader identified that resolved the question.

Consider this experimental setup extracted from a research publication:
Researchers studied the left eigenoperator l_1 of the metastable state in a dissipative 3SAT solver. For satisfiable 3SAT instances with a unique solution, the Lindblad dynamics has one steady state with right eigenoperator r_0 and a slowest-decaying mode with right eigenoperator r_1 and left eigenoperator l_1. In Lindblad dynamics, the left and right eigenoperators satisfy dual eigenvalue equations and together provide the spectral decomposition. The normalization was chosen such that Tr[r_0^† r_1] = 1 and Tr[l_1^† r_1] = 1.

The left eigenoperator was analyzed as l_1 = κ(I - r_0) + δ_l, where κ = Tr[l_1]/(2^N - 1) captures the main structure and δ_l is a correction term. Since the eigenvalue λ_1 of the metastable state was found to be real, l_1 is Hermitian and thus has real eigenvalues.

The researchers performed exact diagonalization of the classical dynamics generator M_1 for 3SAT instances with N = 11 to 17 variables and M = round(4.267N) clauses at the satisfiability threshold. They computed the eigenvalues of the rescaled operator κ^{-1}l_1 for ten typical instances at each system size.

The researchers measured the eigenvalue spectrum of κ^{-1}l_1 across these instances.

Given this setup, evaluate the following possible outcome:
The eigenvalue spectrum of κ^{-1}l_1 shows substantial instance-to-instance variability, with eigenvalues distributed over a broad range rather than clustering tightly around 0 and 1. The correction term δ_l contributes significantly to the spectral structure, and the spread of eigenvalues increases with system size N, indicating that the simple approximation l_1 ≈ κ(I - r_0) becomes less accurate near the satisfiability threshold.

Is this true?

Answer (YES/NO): NO